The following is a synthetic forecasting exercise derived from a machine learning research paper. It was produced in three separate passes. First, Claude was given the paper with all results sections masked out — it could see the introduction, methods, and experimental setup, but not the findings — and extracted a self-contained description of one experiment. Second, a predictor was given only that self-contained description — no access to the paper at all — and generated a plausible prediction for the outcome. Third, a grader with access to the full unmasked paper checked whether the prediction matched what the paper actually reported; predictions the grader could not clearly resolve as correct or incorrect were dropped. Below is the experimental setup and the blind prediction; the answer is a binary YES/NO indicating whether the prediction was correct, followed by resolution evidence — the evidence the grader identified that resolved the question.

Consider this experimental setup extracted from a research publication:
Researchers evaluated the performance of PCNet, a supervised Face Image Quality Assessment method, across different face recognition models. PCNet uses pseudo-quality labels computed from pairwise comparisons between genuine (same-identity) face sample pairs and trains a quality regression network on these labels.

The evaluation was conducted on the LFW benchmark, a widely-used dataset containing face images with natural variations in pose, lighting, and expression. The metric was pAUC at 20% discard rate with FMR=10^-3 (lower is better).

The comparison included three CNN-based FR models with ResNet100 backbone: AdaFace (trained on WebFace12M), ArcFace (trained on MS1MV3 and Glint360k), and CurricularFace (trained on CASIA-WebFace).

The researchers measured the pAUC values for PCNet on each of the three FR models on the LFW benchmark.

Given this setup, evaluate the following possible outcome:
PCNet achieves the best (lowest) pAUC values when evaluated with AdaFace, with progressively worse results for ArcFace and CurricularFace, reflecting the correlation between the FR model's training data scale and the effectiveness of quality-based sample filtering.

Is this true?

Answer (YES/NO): NO